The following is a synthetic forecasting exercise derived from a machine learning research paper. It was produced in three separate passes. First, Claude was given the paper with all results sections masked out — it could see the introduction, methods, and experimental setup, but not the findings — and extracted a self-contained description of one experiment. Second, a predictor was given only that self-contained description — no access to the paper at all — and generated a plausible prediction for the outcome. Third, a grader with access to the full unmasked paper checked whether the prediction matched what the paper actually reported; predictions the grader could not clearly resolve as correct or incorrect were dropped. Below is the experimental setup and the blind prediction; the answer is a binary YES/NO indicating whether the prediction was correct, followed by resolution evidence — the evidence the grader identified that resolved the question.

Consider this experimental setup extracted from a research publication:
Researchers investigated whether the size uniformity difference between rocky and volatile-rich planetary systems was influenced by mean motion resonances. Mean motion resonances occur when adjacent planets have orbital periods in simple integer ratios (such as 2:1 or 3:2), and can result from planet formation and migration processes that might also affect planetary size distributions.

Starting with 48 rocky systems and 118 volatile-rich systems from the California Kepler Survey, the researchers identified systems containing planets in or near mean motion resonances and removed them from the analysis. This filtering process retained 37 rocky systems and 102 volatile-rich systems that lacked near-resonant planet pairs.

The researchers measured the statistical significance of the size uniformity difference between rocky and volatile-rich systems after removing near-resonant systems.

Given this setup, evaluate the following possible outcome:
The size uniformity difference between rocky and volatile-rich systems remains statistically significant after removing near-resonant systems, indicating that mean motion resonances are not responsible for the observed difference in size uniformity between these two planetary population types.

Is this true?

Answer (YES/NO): YES